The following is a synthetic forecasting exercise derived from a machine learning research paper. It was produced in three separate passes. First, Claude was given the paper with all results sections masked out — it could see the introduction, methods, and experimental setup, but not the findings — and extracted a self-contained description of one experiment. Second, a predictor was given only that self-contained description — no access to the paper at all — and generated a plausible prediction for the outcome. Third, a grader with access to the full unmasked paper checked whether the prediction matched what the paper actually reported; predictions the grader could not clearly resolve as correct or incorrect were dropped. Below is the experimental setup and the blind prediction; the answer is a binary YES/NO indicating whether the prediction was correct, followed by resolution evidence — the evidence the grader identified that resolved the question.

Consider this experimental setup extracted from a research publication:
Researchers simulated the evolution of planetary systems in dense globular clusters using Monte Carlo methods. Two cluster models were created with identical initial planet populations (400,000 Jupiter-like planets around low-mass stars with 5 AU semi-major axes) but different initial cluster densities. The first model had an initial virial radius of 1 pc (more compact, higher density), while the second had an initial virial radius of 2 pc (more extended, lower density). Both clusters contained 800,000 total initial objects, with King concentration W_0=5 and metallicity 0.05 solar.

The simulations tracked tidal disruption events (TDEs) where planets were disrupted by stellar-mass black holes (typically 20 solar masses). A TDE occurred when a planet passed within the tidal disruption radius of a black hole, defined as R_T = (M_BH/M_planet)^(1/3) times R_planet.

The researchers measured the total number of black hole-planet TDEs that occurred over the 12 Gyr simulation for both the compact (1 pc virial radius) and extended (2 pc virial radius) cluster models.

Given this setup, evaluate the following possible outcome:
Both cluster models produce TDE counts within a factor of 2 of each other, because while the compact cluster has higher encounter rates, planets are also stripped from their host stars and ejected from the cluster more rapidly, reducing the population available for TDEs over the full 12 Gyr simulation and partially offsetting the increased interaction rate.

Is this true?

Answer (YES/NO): NO